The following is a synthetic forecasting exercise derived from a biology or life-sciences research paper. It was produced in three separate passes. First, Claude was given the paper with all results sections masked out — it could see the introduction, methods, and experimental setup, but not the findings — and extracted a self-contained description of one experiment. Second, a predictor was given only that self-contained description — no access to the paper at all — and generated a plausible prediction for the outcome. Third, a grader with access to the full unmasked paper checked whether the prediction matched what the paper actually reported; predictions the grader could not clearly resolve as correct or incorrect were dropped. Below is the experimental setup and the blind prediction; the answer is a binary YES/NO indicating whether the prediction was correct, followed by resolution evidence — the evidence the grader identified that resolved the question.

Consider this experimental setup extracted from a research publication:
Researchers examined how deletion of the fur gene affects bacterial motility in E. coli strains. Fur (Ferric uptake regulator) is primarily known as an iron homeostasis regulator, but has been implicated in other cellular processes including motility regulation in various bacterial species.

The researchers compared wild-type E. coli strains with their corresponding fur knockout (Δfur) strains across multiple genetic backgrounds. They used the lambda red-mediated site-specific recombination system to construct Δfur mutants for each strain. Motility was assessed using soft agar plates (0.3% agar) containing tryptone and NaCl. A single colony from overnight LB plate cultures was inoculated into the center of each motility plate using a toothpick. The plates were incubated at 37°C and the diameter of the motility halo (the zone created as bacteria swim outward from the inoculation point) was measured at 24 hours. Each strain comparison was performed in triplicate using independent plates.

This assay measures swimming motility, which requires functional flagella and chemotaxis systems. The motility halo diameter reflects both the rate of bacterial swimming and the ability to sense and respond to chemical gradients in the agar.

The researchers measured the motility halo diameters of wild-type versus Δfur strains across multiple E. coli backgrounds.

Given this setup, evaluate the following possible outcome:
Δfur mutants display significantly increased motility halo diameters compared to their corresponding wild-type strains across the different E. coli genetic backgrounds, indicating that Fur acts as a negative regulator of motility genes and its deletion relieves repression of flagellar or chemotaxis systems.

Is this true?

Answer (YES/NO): NO